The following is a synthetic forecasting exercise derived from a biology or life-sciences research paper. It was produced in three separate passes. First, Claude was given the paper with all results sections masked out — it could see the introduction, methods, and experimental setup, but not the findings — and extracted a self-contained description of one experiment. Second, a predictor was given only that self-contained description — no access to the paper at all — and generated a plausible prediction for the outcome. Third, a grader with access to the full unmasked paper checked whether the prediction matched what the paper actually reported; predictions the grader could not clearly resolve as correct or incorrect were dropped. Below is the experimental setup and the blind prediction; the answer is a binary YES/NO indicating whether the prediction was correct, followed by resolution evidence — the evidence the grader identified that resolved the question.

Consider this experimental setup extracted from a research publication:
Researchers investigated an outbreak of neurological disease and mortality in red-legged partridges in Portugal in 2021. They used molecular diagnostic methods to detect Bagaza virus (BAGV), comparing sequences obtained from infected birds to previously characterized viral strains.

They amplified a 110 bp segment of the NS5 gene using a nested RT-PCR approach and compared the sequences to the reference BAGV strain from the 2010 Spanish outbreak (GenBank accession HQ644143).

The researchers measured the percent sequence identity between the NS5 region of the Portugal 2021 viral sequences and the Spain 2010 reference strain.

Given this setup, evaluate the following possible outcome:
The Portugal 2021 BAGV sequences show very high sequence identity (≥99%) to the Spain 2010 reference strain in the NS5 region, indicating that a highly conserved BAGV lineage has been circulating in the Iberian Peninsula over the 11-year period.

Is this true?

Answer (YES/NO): YES